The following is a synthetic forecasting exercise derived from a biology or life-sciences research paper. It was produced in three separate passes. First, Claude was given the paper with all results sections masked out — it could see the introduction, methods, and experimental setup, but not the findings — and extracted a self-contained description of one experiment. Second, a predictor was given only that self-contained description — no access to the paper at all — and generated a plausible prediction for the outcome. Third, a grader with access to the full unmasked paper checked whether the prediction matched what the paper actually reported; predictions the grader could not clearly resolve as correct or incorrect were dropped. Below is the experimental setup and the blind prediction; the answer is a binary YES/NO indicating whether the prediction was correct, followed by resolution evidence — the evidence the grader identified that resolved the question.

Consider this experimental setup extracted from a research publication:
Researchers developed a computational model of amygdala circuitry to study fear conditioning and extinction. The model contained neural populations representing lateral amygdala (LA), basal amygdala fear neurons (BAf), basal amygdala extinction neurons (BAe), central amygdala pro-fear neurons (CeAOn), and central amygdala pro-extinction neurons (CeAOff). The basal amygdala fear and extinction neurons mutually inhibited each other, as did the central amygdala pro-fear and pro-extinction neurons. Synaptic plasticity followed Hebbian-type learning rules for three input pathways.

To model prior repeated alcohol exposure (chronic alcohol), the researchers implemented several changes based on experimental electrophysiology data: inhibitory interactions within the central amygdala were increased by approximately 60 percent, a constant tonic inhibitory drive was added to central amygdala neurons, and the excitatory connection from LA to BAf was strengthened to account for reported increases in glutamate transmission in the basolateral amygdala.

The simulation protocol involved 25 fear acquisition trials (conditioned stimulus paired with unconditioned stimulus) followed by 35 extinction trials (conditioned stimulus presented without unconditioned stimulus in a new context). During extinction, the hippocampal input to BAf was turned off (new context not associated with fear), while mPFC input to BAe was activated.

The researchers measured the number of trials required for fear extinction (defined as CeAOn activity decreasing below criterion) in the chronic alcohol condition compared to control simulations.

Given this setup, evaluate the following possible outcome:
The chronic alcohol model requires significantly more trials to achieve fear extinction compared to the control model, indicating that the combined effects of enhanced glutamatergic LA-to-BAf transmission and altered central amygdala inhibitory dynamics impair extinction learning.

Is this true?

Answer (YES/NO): YES